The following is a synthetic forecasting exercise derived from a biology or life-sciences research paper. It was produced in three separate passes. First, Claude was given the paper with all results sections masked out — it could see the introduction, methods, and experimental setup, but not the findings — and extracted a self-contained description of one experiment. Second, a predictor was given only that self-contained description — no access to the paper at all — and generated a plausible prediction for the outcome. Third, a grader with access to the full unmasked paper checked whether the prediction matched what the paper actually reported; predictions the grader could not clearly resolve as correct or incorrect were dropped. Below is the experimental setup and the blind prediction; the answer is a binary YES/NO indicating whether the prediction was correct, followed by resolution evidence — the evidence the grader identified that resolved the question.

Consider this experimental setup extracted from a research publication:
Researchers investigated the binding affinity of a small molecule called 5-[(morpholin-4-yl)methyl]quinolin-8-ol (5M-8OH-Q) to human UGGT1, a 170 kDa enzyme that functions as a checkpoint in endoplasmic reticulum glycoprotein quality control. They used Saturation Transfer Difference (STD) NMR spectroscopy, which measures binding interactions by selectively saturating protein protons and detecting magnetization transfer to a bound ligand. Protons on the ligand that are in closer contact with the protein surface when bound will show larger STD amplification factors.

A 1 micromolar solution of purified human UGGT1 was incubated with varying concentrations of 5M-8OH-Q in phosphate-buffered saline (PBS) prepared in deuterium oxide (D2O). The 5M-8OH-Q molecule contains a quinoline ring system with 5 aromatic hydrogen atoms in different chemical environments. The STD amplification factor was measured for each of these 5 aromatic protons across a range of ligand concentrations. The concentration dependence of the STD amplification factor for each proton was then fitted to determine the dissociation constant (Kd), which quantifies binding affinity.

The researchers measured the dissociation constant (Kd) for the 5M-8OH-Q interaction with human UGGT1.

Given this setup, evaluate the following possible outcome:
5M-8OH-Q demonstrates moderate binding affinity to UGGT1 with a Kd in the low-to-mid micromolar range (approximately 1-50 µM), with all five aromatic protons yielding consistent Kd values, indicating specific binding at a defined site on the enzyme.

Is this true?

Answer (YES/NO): NO